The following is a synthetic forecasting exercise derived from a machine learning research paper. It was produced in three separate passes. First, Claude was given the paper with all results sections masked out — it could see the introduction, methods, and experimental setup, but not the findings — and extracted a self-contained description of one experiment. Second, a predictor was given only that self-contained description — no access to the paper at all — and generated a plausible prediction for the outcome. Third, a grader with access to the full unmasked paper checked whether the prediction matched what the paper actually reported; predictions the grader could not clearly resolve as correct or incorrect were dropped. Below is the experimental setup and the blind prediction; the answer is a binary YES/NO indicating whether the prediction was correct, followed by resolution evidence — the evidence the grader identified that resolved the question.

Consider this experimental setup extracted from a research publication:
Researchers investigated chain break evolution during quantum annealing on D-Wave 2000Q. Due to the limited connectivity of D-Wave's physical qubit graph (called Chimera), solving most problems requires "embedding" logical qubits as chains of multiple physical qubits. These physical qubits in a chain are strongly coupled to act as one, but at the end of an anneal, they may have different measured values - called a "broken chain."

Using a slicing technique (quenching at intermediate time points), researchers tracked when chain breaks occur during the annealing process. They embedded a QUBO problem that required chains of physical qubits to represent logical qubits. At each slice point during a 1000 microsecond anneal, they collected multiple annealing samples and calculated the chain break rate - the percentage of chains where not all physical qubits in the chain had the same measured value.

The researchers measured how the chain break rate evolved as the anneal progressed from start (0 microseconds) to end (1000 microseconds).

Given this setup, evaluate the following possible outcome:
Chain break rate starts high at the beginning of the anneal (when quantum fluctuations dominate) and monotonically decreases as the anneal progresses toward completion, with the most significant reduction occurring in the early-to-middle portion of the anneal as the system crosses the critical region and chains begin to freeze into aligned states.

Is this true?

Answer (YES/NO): NO